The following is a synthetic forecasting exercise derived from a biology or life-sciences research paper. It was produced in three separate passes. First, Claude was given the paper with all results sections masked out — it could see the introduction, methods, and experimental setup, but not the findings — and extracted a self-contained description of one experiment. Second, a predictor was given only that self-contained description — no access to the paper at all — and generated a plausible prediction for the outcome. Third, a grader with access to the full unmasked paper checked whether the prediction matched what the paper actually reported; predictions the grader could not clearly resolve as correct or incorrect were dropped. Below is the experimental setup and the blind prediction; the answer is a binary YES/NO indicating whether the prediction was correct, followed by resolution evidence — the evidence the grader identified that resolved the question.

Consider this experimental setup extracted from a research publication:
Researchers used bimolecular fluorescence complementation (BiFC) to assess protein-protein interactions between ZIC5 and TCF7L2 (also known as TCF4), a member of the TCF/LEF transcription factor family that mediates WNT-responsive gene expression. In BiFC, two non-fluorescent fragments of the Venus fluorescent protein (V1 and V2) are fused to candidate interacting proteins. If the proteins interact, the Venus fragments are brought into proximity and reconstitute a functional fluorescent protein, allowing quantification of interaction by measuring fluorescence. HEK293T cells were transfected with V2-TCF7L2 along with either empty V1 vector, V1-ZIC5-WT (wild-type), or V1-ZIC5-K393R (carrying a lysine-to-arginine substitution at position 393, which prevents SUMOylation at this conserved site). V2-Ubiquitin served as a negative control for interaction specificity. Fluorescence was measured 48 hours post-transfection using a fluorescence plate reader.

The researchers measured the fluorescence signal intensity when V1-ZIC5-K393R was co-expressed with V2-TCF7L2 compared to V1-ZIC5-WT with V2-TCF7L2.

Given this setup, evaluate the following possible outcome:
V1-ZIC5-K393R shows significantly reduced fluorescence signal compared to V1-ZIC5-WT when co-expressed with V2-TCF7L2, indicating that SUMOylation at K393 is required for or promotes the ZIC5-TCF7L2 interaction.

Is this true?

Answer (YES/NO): NO